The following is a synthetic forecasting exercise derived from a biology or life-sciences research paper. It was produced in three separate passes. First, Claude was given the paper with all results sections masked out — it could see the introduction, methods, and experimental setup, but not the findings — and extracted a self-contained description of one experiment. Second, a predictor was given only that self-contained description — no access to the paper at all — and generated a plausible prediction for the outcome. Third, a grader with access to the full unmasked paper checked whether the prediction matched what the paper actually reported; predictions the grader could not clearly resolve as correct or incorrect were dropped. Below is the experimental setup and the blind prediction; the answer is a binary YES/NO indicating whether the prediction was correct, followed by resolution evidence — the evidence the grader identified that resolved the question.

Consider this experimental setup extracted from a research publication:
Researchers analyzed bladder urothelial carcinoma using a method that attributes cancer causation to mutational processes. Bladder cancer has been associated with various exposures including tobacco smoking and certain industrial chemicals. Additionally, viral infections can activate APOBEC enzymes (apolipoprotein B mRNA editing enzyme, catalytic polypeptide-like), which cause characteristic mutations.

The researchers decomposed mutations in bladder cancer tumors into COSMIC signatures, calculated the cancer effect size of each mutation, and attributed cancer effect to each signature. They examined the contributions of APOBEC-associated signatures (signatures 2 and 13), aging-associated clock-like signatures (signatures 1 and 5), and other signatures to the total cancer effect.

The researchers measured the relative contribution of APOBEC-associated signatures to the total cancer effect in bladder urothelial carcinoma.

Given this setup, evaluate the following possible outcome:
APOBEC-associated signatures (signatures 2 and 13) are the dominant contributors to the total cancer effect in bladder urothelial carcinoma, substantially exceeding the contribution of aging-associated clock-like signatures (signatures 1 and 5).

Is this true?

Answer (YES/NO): YES